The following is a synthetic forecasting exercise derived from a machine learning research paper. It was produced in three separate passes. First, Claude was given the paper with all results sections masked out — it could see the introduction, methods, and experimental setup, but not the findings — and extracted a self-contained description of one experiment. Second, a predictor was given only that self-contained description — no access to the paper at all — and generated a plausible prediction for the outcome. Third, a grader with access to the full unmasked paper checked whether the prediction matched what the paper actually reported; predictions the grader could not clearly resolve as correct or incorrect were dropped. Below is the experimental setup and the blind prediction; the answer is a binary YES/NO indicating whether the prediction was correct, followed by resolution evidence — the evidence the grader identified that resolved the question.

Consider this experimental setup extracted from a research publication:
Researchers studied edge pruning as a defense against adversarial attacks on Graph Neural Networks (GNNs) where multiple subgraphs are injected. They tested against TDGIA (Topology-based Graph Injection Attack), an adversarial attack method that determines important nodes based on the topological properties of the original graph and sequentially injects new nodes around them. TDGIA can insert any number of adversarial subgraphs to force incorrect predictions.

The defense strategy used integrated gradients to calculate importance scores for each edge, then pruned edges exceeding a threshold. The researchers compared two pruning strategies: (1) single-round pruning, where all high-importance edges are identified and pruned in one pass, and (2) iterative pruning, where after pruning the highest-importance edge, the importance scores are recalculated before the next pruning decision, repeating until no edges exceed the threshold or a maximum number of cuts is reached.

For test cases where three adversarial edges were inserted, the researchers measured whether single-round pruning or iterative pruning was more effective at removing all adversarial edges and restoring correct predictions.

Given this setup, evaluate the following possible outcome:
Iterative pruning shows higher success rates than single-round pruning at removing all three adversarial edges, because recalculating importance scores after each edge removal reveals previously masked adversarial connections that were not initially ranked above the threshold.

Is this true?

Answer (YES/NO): YES